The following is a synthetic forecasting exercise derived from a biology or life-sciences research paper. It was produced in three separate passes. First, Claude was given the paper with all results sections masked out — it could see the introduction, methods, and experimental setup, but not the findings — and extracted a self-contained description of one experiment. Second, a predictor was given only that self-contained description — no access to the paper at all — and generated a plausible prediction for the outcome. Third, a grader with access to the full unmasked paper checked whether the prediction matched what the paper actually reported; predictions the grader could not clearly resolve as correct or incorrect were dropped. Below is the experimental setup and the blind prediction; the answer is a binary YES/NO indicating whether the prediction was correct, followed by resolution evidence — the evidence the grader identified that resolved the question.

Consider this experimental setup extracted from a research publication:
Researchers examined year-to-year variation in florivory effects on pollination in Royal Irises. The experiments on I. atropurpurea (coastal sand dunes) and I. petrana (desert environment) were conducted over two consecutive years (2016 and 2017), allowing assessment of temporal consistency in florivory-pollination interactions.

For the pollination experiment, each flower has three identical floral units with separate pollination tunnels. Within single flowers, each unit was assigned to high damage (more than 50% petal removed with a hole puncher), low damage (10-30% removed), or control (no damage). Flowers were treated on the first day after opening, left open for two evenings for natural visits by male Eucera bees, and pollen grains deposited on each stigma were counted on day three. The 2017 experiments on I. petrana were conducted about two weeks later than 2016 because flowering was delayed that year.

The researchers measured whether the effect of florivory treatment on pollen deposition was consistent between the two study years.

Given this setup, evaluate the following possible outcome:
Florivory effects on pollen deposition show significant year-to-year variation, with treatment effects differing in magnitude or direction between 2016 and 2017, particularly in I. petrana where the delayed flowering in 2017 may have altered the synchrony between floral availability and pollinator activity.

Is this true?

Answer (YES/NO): NO